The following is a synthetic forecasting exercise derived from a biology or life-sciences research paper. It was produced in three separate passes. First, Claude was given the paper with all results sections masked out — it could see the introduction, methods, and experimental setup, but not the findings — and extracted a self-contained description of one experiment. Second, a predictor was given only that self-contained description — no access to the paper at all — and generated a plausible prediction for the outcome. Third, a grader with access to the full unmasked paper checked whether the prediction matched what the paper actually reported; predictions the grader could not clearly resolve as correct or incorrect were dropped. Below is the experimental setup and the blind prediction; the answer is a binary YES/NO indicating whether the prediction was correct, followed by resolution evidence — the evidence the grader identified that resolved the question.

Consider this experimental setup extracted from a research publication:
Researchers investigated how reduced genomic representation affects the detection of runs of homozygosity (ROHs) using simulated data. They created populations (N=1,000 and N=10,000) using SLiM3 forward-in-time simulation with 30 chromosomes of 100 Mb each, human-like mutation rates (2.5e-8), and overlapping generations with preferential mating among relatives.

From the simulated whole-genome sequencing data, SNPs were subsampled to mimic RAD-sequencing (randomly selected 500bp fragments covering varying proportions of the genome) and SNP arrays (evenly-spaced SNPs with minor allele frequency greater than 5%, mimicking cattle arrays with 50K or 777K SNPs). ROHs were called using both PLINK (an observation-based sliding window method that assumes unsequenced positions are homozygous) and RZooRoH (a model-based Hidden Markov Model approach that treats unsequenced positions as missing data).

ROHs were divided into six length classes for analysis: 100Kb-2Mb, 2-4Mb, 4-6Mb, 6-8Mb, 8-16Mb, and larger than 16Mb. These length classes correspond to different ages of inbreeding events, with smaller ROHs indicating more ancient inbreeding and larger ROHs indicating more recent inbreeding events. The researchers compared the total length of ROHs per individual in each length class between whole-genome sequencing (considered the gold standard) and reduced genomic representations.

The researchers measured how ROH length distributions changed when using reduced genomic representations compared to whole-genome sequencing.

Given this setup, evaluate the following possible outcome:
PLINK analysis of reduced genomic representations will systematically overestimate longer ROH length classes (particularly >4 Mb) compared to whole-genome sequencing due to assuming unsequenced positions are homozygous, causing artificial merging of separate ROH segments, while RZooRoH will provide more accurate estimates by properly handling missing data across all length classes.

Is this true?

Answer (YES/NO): YES